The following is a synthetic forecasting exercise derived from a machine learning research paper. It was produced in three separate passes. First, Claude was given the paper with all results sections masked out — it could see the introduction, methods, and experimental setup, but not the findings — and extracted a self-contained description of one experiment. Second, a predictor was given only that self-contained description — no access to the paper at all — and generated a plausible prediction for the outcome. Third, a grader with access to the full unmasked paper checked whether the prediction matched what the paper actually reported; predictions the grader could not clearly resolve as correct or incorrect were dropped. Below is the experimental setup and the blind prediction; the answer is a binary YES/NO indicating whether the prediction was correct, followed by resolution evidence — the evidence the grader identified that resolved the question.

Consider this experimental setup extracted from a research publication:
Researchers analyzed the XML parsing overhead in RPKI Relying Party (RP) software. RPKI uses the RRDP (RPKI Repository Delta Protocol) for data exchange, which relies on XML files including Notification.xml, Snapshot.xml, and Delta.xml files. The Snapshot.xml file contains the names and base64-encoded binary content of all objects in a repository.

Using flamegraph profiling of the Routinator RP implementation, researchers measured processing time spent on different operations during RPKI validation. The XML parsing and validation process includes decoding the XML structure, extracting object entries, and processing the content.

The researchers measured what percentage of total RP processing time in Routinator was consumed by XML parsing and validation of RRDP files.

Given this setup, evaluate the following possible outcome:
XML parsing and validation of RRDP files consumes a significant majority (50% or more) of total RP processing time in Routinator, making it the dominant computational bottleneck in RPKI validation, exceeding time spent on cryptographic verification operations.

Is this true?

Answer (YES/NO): NO